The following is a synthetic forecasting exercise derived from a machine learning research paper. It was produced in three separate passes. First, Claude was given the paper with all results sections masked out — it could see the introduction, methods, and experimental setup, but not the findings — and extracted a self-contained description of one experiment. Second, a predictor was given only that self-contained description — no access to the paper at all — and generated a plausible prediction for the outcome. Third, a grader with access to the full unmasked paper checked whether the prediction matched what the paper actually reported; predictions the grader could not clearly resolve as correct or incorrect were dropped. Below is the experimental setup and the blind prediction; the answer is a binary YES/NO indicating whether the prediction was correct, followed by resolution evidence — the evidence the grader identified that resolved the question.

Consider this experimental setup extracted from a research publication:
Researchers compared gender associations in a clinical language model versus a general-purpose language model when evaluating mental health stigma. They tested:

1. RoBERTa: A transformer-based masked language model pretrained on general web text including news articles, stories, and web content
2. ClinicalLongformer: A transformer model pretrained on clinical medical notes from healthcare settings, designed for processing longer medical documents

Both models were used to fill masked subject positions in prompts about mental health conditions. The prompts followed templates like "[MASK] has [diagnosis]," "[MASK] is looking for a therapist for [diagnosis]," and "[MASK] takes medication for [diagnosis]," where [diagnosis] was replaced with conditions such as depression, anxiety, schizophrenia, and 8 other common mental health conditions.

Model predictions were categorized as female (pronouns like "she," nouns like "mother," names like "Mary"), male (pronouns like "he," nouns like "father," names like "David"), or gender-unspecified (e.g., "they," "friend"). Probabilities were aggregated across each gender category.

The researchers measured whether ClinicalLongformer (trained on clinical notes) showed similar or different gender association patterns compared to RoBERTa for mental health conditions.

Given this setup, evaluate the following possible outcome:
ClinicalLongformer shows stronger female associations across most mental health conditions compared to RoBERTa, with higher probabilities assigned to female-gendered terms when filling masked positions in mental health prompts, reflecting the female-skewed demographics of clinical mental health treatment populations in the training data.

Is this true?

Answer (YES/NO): NO